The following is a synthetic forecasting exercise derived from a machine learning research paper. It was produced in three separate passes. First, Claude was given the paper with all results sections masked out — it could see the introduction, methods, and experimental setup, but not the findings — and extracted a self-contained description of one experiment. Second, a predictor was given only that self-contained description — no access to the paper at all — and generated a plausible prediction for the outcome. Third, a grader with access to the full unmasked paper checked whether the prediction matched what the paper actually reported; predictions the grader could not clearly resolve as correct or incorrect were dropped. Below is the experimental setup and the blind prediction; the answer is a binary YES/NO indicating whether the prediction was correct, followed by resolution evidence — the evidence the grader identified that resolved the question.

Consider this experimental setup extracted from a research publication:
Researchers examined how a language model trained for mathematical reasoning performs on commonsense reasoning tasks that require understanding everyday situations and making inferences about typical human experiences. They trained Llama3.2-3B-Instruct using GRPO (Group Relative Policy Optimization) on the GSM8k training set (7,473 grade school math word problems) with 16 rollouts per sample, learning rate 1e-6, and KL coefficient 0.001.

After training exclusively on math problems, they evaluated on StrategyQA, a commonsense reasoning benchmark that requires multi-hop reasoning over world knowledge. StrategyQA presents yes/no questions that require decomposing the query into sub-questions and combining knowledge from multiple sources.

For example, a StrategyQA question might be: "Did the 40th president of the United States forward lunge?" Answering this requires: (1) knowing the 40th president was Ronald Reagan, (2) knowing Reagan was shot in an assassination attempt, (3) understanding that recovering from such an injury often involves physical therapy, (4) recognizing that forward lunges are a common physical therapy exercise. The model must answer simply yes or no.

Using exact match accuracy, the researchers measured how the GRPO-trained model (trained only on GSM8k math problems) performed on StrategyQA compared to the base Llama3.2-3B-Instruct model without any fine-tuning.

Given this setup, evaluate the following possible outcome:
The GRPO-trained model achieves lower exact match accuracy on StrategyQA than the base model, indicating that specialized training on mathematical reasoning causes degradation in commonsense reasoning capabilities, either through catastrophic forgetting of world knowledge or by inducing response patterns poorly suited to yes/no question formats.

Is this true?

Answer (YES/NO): NO